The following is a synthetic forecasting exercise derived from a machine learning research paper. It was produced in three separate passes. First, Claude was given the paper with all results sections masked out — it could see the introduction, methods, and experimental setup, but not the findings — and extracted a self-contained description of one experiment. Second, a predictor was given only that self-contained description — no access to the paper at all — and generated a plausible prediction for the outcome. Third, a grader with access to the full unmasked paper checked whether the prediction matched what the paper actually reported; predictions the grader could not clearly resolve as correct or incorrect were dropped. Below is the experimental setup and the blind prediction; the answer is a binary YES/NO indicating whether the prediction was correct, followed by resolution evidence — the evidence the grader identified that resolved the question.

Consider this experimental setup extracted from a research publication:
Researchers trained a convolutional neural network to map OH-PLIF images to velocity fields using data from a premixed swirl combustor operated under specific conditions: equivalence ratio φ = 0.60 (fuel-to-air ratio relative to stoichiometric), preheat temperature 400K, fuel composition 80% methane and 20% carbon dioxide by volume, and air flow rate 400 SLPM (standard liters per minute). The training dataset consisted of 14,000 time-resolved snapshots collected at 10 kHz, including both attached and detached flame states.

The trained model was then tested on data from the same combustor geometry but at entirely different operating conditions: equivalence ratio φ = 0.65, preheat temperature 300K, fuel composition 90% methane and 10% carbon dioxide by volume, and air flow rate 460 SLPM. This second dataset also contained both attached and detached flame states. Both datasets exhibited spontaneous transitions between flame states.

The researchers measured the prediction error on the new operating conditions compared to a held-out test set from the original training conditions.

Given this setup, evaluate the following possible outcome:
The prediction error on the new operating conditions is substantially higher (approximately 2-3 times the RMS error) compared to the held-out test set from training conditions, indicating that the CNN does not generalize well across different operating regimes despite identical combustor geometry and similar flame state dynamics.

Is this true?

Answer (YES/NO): NO